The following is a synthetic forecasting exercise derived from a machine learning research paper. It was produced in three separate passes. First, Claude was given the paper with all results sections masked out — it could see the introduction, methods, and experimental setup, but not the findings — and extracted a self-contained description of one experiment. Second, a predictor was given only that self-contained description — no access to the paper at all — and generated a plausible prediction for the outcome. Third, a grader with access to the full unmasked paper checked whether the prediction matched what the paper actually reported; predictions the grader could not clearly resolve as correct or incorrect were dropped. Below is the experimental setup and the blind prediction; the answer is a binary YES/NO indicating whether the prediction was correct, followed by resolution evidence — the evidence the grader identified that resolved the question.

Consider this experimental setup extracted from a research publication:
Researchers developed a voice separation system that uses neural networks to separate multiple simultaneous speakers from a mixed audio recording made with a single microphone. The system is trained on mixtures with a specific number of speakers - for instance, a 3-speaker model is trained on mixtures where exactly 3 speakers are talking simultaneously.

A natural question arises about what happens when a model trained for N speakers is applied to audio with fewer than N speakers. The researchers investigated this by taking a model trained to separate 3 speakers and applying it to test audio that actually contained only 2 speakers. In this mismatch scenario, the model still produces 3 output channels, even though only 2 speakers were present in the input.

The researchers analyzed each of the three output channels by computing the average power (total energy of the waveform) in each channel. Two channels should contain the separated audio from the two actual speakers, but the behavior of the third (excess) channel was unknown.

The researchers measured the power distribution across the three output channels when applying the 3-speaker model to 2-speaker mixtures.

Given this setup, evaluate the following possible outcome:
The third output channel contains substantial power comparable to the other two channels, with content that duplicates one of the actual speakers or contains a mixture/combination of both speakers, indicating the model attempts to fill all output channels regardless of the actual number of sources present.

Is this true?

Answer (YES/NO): NO